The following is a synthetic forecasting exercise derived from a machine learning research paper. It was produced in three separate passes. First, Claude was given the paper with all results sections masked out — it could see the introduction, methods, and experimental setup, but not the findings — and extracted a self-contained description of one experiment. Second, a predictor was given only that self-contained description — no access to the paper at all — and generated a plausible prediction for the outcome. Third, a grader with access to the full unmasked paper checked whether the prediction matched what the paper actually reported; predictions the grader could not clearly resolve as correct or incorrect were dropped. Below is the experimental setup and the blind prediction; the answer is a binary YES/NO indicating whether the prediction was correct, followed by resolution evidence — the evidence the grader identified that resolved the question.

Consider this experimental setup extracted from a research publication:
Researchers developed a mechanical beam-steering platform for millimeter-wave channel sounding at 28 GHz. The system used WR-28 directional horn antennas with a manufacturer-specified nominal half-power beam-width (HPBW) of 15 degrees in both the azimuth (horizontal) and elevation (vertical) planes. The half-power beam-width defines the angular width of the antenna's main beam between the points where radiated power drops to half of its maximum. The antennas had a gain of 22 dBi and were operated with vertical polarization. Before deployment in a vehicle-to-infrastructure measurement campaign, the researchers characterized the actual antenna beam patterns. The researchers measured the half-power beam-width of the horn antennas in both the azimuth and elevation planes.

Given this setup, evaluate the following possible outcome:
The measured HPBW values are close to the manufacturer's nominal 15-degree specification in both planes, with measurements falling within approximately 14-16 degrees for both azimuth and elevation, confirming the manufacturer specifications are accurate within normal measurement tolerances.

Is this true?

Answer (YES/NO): NO